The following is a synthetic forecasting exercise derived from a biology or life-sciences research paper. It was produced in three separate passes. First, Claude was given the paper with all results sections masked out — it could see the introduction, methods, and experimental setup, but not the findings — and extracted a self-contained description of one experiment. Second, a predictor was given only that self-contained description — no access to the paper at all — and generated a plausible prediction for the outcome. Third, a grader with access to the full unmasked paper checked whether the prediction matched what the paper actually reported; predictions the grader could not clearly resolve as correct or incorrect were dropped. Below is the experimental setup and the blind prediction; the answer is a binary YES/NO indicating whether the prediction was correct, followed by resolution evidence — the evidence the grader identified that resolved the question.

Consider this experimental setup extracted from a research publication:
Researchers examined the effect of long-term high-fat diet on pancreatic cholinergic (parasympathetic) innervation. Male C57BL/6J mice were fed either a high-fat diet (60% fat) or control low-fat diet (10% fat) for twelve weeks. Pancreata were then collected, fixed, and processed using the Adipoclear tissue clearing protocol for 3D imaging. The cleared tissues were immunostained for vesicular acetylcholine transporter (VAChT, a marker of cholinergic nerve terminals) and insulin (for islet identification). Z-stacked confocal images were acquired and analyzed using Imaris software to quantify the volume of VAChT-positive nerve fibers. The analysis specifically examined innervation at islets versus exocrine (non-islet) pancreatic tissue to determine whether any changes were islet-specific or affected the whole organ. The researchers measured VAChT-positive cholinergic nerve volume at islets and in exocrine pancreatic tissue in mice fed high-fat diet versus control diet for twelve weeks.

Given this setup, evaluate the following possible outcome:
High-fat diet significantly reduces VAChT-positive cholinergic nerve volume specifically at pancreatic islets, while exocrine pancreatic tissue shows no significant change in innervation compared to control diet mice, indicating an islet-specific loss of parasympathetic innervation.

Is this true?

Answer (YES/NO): YES